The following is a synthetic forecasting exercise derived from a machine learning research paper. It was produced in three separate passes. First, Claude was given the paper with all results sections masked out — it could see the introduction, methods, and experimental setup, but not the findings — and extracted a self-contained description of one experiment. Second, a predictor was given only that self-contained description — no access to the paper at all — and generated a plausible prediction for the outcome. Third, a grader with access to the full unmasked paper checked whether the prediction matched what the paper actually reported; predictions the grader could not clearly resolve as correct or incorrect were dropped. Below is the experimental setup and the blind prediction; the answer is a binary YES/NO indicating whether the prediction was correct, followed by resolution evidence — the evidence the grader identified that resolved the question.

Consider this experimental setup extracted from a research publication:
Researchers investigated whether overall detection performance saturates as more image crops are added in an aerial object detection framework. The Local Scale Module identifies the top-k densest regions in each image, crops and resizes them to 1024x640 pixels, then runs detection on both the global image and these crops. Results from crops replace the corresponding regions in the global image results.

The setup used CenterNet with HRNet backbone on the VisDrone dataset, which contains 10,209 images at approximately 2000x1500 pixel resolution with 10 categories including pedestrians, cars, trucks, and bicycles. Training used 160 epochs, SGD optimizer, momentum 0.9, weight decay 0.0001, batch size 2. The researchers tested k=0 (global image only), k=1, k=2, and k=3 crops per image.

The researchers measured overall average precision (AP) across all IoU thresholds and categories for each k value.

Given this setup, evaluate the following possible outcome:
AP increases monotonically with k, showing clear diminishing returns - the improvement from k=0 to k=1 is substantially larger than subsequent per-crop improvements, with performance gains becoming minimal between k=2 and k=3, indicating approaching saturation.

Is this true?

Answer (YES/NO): YES